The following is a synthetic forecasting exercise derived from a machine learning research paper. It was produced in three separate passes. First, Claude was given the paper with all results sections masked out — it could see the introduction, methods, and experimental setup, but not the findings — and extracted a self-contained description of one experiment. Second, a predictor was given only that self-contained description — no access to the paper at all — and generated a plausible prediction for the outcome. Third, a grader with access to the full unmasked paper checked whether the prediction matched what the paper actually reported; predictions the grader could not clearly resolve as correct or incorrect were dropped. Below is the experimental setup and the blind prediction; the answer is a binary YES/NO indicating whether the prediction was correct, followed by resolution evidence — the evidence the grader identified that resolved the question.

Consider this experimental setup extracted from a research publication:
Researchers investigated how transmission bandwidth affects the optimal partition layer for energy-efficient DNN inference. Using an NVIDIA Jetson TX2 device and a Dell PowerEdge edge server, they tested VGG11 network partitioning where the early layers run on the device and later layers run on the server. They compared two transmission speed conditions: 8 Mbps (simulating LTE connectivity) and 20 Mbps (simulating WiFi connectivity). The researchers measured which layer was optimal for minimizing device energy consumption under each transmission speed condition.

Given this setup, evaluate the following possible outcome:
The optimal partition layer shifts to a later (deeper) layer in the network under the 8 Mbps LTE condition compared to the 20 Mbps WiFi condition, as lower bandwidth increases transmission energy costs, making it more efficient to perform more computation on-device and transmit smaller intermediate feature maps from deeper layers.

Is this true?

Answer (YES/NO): YES